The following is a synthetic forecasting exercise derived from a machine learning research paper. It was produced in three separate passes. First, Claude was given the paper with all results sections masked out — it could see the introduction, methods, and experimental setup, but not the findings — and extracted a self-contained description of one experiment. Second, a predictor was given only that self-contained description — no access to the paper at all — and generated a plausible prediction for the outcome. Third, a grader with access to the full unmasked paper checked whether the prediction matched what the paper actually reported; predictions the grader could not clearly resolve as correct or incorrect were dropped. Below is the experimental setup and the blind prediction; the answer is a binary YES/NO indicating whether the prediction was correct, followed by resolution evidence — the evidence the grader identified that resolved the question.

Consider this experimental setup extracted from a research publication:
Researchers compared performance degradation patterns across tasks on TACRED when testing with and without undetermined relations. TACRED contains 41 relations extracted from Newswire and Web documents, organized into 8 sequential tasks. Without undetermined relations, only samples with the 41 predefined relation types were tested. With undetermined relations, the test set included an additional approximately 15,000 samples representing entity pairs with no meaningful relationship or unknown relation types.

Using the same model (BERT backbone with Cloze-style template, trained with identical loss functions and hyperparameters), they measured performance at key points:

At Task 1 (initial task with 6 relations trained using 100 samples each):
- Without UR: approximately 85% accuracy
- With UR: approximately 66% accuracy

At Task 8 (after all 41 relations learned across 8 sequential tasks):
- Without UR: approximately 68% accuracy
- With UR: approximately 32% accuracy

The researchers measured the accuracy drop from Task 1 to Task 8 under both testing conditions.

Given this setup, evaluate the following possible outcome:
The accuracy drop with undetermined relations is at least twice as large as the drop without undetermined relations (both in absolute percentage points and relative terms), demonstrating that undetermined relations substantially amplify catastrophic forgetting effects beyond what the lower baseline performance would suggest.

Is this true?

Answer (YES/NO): NO